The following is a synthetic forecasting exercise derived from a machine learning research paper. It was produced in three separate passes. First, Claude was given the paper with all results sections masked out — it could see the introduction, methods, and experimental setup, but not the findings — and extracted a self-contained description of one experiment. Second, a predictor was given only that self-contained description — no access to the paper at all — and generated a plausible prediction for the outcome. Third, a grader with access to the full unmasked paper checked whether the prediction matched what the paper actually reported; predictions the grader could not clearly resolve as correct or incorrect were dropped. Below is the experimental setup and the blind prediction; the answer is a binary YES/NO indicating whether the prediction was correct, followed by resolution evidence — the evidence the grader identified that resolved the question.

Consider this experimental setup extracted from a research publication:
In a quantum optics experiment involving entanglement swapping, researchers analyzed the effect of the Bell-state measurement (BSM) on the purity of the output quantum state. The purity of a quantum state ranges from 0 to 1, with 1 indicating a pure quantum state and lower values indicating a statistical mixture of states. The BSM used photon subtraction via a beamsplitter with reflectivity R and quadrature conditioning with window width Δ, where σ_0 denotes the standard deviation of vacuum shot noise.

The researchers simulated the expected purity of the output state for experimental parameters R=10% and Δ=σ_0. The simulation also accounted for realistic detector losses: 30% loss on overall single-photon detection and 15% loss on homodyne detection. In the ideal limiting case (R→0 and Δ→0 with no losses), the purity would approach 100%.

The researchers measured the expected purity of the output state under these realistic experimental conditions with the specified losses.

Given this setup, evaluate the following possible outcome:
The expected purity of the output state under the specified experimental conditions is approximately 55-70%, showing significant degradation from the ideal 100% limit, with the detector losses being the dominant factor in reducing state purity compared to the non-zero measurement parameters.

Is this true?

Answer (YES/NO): NO